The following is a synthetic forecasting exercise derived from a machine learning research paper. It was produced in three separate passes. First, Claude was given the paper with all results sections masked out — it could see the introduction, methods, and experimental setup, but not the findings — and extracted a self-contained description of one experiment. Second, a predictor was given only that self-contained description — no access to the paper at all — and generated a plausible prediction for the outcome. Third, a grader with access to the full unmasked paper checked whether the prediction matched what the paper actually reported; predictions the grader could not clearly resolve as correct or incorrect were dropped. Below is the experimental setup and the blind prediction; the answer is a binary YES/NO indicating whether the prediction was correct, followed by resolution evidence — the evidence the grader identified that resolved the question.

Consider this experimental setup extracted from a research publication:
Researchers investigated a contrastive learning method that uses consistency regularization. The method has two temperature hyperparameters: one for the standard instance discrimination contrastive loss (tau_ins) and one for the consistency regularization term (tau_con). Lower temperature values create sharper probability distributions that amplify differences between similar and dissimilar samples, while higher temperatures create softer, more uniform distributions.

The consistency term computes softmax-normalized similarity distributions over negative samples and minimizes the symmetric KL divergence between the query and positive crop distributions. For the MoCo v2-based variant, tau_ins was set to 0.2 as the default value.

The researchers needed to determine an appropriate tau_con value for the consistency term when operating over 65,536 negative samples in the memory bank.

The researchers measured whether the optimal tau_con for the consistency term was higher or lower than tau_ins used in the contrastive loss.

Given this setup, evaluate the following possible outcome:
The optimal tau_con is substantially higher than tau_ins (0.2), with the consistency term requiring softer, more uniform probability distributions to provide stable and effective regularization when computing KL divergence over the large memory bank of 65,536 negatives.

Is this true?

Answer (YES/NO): NO